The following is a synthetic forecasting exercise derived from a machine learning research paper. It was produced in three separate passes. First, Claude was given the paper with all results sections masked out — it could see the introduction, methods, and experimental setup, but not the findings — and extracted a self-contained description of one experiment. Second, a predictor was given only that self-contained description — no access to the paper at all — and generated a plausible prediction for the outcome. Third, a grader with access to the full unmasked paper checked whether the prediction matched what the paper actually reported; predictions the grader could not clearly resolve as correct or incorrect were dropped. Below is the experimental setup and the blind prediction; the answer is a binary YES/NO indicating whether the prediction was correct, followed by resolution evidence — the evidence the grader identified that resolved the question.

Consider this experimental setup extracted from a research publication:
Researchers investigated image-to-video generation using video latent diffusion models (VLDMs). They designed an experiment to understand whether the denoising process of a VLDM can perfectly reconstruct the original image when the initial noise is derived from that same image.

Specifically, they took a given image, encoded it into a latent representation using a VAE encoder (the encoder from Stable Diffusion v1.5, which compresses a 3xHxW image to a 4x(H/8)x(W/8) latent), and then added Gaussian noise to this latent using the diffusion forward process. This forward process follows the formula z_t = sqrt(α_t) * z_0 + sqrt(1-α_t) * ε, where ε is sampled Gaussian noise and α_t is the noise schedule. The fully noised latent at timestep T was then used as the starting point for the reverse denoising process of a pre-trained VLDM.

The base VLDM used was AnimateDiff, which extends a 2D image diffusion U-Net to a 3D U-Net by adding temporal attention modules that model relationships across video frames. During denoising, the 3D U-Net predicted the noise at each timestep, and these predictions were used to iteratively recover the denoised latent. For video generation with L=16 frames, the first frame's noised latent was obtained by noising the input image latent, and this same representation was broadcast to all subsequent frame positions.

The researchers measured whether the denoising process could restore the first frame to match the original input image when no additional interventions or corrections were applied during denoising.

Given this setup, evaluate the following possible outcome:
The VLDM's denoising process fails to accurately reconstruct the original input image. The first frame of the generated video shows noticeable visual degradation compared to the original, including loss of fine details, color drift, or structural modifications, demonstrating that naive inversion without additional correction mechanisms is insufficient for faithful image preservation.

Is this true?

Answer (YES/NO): YES